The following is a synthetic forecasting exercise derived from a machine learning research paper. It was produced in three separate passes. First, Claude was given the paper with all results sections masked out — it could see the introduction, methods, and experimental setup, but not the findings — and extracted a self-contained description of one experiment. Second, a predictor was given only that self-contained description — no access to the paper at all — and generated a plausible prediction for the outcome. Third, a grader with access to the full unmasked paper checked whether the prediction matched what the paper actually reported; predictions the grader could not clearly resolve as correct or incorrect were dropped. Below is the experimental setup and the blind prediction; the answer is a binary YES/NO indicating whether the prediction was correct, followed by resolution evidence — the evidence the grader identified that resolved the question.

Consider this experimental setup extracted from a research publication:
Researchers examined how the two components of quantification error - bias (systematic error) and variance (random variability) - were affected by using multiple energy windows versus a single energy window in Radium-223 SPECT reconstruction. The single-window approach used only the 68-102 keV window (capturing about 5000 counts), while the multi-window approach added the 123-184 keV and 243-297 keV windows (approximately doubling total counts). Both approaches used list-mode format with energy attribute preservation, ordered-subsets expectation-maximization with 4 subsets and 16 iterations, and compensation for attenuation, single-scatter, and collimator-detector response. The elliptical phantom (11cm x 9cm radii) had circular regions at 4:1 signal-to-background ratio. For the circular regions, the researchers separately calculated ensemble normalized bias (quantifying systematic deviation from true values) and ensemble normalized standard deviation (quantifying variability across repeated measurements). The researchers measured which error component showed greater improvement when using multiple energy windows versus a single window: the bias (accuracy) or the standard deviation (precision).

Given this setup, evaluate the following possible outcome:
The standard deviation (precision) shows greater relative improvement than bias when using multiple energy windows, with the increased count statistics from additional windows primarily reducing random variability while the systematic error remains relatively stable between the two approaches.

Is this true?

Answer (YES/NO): NO